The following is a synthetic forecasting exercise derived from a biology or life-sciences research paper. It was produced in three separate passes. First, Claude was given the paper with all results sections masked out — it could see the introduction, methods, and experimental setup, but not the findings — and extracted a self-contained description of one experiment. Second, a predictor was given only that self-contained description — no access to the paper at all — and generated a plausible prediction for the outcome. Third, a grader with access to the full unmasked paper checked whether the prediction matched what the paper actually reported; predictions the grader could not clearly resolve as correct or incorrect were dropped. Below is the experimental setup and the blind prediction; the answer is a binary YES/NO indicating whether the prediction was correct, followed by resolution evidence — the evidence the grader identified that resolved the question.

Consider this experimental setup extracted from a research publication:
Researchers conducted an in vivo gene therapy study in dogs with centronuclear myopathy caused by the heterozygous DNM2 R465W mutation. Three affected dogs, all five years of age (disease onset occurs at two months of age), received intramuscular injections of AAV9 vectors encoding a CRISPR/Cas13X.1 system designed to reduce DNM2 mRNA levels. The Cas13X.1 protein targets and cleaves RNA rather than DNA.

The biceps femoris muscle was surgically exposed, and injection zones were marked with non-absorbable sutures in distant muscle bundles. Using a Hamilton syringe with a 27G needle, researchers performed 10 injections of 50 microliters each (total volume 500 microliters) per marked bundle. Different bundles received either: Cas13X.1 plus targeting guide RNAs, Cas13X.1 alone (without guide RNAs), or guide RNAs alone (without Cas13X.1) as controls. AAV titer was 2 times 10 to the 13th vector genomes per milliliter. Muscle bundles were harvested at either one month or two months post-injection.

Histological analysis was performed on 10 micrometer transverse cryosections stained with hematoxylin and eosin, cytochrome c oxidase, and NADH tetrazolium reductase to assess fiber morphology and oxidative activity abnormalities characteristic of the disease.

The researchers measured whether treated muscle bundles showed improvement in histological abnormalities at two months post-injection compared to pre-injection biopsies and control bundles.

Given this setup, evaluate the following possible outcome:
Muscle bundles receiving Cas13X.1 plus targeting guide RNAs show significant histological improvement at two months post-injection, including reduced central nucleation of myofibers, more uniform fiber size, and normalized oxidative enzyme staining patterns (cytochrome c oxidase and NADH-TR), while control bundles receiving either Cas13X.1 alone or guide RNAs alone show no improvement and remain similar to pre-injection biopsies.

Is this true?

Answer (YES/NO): NO